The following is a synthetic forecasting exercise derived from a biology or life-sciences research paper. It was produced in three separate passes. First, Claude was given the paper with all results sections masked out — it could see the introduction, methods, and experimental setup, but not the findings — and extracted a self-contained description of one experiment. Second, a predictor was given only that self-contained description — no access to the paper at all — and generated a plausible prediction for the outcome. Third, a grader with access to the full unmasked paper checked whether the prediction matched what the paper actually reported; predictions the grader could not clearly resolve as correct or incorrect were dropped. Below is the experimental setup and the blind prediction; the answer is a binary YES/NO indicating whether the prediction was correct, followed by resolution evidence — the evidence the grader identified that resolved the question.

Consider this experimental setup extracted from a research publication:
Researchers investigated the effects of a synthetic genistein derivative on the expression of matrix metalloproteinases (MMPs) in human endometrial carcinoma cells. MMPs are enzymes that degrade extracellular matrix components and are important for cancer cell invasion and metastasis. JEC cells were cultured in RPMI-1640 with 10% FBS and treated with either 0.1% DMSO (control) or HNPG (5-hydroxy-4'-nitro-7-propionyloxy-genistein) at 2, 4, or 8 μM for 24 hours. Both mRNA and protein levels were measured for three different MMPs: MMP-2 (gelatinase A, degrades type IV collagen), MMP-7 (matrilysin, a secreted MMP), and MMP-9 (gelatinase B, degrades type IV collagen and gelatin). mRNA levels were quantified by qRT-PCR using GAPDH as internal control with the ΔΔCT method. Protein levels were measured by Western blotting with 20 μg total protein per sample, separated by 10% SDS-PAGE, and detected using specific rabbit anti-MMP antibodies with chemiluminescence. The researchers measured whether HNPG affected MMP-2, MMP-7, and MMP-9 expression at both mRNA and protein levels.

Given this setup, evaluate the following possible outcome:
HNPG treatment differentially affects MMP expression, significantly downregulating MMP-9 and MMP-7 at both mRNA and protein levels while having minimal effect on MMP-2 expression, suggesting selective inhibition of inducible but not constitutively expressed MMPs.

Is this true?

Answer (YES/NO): NO